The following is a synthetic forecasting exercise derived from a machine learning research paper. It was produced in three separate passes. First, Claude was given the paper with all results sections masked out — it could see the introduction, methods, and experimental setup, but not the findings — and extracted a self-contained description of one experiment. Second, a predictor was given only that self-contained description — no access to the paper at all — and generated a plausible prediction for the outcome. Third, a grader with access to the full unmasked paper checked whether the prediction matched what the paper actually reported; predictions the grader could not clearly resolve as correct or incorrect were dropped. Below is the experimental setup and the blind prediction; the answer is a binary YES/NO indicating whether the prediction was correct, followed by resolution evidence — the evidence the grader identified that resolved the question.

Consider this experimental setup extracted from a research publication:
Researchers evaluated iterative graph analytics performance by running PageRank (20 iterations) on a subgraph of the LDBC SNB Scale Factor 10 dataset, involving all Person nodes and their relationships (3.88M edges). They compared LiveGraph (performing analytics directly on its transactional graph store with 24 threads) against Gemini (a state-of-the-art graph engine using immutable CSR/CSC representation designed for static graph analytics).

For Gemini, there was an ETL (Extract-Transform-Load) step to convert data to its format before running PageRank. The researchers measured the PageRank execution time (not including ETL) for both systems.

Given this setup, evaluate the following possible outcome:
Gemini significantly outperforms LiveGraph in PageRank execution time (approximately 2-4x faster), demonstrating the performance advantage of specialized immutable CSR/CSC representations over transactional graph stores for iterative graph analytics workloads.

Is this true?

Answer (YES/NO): NO